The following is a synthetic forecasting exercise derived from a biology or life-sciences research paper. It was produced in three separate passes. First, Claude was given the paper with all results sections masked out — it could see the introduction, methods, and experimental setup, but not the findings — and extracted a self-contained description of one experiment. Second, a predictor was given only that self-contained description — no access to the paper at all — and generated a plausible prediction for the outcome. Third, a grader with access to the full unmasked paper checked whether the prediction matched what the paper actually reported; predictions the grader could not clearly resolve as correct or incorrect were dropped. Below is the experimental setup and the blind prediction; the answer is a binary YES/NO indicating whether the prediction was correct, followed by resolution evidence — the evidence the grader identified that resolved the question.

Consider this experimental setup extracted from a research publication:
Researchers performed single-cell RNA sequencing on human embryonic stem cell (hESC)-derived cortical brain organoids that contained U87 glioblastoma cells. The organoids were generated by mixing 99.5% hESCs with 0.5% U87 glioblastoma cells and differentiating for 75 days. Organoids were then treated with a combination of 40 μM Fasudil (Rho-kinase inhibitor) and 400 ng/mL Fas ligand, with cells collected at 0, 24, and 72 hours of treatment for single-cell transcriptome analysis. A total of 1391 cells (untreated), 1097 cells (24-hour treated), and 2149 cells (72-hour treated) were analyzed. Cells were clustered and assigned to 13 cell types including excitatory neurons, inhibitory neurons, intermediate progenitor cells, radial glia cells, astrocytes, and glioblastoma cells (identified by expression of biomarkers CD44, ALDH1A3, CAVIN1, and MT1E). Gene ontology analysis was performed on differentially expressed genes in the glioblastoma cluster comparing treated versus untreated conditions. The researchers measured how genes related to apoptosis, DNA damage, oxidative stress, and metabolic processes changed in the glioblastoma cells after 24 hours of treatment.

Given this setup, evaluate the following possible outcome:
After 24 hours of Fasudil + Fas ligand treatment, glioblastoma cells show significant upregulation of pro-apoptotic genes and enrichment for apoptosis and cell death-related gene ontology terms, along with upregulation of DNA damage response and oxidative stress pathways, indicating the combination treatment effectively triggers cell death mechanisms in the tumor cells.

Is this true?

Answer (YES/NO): YES